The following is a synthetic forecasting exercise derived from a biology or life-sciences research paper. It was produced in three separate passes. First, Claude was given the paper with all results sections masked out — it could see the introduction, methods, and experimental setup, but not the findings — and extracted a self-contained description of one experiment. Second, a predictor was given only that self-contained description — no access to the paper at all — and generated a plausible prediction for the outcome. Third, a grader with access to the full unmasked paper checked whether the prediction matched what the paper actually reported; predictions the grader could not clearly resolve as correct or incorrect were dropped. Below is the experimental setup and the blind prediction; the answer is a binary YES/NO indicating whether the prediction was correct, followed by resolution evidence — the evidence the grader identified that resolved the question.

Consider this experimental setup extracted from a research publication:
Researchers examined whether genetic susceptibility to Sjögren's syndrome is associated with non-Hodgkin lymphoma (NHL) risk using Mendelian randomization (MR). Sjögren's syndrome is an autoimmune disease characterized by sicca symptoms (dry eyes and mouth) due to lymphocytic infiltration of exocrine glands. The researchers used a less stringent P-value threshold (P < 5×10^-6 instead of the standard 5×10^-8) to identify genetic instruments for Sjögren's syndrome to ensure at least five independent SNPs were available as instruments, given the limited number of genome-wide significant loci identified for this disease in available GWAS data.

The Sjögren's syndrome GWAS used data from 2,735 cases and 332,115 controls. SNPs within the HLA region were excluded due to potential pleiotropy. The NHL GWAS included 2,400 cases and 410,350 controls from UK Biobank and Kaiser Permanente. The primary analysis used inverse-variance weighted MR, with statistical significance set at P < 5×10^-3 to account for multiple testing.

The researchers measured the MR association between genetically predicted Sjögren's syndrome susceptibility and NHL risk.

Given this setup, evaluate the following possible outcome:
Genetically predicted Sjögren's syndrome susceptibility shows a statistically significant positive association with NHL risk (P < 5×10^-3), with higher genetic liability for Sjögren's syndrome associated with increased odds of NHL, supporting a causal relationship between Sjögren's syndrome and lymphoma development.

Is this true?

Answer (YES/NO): NO